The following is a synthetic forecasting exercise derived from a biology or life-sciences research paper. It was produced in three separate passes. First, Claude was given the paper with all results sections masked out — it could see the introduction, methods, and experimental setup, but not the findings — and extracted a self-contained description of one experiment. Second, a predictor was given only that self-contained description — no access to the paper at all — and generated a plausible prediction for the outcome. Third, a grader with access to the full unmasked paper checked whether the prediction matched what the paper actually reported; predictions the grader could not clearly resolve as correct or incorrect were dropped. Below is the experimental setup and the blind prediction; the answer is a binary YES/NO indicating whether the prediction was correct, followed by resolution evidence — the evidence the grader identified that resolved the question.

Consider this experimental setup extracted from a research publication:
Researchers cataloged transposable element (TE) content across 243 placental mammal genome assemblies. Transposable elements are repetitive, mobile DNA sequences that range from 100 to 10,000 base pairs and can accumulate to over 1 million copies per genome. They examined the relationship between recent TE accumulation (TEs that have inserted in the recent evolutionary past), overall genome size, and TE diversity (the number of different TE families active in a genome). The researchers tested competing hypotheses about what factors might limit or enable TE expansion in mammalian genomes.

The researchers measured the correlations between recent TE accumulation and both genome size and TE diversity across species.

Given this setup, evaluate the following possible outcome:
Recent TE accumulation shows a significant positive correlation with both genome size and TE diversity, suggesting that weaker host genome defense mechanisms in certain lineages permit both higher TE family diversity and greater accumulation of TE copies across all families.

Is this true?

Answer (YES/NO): NO